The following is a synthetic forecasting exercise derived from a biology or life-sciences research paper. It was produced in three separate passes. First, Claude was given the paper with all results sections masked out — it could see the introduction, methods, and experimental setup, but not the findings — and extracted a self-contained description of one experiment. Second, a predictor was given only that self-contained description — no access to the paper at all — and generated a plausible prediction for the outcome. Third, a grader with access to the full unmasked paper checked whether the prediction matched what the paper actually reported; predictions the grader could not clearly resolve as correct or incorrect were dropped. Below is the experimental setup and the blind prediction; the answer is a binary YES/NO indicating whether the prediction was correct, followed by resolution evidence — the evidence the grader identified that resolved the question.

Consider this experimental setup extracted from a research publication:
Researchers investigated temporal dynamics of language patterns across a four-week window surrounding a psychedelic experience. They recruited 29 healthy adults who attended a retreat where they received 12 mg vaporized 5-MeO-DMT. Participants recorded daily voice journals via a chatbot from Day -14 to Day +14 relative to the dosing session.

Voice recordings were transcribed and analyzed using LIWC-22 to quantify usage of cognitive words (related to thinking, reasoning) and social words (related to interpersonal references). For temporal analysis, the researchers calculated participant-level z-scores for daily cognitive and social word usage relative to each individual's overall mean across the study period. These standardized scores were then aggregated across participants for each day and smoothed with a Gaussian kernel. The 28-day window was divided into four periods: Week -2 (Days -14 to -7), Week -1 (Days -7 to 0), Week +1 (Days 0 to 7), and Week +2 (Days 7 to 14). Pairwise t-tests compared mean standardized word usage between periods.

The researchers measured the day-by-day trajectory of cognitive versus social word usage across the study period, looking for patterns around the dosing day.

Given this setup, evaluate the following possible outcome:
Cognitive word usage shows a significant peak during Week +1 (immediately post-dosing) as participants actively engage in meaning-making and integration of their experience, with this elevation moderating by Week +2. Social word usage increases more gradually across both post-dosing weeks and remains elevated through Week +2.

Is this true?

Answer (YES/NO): NO